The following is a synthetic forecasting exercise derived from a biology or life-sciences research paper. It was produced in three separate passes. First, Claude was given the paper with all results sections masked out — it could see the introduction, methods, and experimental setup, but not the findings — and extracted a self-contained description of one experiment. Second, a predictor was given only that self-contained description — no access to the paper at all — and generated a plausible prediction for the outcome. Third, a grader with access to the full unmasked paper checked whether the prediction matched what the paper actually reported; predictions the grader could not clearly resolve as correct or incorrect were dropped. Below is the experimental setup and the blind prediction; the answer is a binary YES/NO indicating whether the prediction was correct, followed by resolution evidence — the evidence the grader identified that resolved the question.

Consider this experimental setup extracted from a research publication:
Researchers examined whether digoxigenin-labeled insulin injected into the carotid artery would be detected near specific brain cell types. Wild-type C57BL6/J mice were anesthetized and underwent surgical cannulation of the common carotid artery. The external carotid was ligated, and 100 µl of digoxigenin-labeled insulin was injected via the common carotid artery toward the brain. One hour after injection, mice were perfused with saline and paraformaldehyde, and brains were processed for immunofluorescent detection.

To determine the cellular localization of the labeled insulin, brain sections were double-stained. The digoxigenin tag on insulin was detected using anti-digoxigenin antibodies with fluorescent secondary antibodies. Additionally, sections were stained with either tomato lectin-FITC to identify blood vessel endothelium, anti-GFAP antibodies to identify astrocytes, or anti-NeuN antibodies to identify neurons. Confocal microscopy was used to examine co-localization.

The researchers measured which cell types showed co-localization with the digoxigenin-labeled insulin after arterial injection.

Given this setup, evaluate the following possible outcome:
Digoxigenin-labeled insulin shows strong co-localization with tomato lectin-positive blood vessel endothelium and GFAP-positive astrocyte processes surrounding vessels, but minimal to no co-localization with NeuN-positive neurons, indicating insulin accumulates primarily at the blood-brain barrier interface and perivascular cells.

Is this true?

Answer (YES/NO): NO